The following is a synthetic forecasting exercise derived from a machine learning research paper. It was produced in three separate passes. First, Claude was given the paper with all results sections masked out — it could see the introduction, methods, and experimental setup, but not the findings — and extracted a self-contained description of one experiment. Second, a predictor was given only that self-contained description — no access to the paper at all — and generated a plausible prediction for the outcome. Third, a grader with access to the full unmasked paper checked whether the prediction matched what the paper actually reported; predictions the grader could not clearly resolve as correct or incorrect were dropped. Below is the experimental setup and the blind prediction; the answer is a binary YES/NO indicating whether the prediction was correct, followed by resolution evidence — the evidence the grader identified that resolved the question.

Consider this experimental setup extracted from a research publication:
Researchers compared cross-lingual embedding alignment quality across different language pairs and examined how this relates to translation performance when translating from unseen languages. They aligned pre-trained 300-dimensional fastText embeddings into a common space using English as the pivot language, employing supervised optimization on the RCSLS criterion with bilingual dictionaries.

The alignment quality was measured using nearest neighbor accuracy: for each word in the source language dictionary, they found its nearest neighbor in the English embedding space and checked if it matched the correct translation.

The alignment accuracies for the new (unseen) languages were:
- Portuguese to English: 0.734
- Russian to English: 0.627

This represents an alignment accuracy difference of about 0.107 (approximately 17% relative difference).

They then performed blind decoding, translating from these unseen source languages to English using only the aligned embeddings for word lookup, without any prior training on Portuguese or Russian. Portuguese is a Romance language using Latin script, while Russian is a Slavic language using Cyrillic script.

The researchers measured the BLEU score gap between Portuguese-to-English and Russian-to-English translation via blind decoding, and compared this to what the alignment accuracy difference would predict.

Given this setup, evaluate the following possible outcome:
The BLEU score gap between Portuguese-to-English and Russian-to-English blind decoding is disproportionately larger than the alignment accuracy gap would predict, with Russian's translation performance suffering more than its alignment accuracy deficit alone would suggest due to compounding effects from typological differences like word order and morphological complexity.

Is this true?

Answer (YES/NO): YES